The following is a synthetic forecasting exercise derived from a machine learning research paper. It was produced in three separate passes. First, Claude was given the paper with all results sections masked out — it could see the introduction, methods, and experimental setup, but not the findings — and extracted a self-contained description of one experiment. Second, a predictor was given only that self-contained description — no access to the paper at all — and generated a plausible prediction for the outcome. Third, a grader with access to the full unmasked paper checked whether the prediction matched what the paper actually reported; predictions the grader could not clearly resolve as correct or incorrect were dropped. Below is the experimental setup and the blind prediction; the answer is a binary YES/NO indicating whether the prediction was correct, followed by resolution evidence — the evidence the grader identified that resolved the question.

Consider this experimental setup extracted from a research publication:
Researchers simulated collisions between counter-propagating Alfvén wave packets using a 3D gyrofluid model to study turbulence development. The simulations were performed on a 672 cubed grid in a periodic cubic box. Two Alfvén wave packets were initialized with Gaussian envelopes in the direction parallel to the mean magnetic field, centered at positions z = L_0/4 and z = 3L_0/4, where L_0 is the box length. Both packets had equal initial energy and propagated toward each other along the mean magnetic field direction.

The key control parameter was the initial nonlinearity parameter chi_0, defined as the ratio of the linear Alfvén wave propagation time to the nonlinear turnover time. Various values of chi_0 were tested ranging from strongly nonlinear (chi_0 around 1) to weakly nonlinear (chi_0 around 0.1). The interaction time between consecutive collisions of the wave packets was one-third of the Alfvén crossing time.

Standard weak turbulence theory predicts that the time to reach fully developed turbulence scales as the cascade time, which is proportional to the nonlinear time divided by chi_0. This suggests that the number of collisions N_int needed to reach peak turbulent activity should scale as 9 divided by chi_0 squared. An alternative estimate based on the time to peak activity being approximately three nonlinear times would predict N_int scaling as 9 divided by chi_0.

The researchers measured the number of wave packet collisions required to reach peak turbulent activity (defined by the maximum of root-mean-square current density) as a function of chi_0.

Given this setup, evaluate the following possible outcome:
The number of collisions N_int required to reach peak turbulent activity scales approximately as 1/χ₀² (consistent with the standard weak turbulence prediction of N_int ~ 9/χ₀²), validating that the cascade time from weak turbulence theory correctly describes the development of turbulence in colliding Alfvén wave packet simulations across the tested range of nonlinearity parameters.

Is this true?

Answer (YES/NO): NO